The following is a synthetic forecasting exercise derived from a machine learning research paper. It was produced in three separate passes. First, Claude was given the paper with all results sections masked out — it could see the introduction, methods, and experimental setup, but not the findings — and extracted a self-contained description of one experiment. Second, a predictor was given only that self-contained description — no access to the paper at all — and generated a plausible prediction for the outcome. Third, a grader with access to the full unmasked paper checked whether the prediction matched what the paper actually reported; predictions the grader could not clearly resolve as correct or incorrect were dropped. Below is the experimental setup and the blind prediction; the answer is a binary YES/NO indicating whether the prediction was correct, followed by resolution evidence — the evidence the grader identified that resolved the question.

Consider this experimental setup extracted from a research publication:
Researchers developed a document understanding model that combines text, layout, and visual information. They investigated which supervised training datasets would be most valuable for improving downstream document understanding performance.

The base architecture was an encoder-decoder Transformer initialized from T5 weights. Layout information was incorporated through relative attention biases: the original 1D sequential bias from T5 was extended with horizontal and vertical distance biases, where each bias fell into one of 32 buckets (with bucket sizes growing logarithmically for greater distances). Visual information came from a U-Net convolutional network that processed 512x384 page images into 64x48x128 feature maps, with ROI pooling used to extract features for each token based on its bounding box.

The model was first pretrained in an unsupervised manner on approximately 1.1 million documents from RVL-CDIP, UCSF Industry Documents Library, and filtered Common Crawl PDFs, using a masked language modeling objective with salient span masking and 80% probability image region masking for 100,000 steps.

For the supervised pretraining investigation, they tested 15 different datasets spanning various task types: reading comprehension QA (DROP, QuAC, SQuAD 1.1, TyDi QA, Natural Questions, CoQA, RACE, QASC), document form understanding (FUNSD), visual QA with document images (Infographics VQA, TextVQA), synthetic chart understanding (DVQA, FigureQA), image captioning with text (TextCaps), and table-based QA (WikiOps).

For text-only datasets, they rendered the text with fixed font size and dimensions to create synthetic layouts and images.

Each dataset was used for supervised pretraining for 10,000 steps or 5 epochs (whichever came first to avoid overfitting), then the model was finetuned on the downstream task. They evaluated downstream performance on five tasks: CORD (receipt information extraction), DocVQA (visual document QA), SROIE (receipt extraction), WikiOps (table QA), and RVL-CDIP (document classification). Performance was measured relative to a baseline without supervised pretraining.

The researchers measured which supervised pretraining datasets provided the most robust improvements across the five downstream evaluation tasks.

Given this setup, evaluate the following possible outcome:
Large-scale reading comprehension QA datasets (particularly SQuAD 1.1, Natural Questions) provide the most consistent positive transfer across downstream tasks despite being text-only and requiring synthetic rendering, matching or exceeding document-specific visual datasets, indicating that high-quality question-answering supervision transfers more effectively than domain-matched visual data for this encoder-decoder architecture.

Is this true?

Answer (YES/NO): NO